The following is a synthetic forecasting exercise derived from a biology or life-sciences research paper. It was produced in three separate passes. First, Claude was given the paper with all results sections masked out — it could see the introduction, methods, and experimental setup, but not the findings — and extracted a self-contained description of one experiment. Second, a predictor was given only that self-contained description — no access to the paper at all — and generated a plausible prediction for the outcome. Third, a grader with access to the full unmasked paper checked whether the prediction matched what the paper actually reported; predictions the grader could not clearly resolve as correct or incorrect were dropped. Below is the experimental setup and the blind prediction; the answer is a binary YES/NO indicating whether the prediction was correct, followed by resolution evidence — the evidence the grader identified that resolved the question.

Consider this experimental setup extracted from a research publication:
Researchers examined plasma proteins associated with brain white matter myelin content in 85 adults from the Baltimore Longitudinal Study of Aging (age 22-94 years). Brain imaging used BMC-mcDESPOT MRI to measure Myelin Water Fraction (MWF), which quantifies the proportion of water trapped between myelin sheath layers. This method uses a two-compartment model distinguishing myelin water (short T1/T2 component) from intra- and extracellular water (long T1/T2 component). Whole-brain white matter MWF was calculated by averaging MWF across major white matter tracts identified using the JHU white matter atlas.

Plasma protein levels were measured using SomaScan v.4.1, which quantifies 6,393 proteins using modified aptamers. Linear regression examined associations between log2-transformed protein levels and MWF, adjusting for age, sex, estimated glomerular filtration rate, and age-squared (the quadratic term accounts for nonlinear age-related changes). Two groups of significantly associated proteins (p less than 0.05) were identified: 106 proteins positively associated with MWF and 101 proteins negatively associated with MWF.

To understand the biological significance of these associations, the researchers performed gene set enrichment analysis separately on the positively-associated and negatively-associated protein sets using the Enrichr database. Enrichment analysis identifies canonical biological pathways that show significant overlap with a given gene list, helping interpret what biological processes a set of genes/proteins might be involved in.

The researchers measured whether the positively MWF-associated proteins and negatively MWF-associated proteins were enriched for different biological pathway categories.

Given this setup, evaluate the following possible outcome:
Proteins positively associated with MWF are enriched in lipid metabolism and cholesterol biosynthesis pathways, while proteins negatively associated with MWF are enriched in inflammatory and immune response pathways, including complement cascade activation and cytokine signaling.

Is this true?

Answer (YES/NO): NO